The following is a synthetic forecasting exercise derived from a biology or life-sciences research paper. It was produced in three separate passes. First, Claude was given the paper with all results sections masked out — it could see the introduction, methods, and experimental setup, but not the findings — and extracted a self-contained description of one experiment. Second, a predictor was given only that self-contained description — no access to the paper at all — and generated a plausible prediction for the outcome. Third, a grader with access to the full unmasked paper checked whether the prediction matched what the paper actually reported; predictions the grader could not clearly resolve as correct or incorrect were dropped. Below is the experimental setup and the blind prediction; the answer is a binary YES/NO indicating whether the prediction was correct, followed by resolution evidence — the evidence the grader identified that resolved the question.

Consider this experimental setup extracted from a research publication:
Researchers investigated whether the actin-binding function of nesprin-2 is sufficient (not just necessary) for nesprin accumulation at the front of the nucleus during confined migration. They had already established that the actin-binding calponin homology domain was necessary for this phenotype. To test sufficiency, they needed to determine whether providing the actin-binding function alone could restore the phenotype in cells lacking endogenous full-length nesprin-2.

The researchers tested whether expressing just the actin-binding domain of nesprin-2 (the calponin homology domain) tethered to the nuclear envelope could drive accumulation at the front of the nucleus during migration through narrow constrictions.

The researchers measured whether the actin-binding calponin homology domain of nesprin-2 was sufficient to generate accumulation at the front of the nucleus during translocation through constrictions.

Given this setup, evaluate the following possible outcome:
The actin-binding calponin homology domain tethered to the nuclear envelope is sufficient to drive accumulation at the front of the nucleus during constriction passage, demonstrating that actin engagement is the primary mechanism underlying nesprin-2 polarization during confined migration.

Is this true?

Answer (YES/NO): YES